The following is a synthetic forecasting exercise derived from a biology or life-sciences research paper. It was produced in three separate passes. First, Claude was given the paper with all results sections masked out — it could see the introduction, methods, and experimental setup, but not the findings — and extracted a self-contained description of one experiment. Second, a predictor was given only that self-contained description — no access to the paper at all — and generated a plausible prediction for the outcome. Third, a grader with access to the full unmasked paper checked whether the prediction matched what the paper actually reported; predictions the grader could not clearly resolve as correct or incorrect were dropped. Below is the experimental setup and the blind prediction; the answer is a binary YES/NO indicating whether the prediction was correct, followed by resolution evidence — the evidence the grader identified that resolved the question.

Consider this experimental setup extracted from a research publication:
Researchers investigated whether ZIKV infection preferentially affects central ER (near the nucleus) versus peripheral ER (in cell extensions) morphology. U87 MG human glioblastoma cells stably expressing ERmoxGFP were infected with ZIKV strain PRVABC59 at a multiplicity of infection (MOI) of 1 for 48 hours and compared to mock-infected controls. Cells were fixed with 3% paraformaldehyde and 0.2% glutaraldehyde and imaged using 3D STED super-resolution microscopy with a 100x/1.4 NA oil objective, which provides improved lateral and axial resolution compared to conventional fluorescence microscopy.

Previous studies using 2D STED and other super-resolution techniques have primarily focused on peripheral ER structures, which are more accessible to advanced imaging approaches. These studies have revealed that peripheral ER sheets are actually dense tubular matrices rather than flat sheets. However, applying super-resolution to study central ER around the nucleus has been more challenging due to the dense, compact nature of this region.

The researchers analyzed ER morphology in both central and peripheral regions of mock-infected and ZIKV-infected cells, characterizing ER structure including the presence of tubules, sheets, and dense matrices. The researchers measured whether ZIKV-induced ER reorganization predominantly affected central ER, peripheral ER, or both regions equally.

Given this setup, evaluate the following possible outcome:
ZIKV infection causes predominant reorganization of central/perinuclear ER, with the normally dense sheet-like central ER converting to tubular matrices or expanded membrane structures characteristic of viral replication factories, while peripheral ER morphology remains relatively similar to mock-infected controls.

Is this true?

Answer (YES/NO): YES